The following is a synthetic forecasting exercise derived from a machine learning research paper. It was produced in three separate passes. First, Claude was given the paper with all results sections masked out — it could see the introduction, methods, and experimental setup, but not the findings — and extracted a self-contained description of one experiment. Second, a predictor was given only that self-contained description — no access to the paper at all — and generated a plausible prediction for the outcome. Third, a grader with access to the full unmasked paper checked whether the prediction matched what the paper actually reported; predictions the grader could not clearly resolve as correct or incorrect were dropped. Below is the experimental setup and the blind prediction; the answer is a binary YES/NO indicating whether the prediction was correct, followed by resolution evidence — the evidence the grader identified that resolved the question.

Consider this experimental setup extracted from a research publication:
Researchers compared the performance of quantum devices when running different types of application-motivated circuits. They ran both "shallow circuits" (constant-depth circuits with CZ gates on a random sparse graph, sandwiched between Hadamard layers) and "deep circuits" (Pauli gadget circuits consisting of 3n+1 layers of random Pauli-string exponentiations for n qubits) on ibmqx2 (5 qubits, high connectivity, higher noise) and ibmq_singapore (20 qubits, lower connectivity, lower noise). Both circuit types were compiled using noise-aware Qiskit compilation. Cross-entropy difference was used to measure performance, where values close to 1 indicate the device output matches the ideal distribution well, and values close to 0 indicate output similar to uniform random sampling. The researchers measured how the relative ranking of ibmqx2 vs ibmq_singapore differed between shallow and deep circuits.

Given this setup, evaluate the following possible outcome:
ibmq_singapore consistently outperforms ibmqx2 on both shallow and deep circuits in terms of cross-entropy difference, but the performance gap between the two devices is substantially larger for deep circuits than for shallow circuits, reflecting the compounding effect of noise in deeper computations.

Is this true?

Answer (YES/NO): NO